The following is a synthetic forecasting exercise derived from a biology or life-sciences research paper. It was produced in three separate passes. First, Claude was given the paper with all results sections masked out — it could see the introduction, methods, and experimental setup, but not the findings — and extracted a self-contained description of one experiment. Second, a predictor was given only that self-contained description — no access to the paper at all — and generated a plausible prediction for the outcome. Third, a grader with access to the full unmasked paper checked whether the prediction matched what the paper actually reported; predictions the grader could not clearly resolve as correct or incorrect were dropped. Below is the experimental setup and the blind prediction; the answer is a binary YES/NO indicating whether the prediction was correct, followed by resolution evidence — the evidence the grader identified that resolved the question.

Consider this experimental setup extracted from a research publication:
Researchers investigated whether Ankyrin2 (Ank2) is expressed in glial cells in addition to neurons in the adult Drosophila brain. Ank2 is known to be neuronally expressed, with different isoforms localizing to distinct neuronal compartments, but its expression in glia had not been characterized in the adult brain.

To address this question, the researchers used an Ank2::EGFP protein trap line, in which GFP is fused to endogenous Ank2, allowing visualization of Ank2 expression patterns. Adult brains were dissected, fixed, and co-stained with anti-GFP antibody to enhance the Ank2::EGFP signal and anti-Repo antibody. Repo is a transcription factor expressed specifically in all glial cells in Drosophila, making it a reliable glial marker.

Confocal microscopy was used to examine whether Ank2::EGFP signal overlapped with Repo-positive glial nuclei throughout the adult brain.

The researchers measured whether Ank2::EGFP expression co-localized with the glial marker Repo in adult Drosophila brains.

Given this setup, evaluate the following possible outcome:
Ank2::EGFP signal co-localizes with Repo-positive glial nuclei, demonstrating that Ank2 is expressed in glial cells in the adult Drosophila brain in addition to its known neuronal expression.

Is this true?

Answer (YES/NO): NO